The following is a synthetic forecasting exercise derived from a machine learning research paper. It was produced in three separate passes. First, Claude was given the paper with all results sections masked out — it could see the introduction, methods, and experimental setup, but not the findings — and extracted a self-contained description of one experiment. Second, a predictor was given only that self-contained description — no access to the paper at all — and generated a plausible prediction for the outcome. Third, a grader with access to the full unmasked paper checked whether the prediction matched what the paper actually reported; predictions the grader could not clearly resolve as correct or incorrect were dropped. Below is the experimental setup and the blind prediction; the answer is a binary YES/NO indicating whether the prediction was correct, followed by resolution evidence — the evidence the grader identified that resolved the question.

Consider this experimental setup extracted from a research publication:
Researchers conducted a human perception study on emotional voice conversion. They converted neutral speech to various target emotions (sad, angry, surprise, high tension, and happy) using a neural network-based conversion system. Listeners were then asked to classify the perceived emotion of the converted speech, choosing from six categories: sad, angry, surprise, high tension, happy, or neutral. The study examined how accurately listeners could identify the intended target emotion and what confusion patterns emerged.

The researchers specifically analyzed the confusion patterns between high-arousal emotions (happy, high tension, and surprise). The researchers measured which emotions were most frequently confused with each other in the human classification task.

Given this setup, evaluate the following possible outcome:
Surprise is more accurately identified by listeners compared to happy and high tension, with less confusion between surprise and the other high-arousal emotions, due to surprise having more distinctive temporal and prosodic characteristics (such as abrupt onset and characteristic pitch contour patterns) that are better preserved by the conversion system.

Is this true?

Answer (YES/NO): NO